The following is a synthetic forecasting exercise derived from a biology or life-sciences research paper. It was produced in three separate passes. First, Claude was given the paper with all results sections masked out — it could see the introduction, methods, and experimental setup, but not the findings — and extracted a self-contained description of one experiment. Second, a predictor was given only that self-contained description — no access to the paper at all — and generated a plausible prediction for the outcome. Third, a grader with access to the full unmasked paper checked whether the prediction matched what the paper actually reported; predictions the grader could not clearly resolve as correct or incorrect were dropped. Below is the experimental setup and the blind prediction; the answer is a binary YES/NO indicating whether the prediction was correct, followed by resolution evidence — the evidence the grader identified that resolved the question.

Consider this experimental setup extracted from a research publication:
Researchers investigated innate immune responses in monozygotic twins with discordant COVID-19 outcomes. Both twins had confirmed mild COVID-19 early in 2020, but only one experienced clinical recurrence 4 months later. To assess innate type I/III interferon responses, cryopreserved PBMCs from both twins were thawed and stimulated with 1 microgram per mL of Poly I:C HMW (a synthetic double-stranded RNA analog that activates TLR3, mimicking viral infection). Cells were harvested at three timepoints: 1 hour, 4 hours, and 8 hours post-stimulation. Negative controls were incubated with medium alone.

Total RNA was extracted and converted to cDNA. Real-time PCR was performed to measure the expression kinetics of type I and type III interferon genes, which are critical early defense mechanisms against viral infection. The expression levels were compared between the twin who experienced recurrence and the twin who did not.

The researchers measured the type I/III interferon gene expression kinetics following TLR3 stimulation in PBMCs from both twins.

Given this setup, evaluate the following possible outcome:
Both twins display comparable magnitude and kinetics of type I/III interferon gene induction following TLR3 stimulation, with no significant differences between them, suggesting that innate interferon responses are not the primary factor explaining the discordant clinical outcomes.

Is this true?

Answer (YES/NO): YES